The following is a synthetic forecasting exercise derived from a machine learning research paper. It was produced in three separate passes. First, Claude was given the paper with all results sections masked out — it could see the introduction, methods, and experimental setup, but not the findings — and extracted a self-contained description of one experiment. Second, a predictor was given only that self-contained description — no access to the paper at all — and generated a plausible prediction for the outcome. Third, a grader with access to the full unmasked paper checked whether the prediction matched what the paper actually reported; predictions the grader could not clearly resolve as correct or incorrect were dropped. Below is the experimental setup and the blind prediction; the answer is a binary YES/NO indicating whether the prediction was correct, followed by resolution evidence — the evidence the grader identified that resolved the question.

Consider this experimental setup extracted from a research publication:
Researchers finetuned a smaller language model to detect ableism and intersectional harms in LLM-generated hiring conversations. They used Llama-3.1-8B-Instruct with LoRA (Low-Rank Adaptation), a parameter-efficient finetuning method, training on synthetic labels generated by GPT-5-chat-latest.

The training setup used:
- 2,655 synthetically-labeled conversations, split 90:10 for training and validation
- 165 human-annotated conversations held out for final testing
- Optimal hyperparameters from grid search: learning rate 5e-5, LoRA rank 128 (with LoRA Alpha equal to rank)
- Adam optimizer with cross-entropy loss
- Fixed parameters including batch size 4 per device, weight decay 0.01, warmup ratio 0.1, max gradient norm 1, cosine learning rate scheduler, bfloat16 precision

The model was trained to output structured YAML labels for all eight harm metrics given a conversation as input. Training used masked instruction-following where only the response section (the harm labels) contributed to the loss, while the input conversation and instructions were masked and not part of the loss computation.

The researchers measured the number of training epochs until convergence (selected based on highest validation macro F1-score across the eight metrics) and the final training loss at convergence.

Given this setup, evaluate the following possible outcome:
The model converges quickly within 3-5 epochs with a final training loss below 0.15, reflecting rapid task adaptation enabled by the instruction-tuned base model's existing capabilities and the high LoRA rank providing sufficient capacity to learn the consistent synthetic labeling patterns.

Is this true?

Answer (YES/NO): YES